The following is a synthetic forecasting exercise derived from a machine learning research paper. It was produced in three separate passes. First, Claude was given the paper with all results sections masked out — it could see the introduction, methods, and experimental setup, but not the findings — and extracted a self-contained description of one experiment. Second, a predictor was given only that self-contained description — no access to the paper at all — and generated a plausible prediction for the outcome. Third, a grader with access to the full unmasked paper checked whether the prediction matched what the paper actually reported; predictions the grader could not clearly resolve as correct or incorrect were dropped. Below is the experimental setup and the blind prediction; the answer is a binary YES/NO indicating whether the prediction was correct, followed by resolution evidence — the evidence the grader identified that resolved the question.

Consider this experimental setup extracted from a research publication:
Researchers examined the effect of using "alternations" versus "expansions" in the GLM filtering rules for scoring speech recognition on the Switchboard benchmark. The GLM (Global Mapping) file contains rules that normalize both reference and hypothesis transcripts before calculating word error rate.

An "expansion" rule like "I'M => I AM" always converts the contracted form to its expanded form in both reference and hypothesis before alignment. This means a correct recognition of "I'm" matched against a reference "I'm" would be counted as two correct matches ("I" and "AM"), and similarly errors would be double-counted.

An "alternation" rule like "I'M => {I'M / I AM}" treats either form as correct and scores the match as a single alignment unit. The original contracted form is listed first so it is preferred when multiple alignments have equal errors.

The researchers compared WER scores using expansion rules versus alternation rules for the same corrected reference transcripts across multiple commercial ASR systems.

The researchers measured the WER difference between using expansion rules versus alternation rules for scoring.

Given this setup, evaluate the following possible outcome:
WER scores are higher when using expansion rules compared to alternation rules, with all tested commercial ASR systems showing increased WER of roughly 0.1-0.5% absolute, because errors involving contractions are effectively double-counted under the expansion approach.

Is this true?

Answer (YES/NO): NO